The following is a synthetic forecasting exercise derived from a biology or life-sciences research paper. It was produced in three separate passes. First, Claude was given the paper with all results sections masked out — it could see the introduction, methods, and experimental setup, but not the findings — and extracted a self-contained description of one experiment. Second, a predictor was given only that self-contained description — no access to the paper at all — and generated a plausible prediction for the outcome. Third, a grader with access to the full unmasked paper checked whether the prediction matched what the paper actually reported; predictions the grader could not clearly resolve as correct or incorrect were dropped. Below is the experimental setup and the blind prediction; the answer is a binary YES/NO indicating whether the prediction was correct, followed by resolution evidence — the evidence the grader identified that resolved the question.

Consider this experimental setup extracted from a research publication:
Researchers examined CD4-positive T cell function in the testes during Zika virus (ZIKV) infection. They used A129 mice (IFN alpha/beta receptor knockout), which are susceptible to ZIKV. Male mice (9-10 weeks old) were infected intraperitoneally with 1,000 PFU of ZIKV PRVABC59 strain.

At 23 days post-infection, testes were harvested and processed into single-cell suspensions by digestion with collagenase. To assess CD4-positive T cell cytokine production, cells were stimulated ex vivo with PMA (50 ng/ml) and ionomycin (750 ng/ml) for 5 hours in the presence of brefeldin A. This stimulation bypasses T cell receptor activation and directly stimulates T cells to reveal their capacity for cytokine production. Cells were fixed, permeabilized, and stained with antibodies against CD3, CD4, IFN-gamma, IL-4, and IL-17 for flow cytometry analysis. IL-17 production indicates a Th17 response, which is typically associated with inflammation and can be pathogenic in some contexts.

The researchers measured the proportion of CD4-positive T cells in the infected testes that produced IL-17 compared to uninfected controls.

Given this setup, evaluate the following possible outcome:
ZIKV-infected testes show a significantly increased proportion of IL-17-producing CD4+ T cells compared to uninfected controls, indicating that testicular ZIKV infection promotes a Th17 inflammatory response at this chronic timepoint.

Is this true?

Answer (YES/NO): YES